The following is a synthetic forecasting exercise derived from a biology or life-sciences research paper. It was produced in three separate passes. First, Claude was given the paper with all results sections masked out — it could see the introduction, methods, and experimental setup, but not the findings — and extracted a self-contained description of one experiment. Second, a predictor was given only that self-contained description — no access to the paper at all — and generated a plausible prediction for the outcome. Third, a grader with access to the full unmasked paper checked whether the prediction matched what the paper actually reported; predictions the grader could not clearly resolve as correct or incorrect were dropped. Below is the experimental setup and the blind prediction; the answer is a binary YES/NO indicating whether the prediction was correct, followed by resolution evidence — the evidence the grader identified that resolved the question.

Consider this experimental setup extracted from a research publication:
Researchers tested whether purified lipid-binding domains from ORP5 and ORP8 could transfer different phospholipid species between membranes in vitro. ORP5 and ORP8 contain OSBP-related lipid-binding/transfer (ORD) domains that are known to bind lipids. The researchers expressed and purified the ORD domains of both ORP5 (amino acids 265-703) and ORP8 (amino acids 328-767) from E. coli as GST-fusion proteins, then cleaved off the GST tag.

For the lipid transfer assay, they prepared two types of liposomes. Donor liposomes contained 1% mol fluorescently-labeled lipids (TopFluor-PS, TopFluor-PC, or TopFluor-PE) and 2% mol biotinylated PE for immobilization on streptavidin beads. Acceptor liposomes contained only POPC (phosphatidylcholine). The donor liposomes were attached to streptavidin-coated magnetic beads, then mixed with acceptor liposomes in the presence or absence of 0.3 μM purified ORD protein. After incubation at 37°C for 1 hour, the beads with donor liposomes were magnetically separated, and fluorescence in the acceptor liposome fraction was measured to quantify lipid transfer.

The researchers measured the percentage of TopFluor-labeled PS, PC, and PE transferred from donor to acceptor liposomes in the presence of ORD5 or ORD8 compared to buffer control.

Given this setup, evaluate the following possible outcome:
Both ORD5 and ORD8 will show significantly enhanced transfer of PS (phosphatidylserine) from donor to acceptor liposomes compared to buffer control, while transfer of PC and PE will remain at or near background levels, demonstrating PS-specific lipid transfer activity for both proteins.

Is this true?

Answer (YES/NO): YES